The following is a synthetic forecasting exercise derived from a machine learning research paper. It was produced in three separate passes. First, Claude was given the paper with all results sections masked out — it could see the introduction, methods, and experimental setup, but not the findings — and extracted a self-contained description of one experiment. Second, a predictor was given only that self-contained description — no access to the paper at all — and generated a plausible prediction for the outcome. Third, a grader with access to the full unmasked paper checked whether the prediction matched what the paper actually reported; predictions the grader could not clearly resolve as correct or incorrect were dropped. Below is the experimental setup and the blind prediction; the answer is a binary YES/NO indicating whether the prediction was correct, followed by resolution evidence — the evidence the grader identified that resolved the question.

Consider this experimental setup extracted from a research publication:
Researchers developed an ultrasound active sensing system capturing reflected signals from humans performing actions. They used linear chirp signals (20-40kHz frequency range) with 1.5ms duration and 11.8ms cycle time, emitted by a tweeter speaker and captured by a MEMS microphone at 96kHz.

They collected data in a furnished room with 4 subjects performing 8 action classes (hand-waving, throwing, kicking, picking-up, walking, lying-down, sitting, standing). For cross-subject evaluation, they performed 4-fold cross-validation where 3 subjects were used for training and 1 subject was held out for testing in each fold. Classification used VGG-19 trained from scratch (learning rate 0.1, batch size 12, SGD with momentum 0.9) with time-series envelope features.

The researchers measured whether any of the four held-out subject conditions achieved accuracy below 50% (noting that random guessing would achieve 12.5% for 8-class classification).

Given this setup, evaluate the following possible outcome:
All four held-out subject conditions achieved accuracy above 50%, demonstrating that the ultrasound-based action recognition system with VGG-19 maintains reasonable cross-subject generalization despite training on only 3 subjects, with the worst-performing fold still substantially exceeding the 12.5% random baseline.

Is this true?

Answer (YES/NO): NO